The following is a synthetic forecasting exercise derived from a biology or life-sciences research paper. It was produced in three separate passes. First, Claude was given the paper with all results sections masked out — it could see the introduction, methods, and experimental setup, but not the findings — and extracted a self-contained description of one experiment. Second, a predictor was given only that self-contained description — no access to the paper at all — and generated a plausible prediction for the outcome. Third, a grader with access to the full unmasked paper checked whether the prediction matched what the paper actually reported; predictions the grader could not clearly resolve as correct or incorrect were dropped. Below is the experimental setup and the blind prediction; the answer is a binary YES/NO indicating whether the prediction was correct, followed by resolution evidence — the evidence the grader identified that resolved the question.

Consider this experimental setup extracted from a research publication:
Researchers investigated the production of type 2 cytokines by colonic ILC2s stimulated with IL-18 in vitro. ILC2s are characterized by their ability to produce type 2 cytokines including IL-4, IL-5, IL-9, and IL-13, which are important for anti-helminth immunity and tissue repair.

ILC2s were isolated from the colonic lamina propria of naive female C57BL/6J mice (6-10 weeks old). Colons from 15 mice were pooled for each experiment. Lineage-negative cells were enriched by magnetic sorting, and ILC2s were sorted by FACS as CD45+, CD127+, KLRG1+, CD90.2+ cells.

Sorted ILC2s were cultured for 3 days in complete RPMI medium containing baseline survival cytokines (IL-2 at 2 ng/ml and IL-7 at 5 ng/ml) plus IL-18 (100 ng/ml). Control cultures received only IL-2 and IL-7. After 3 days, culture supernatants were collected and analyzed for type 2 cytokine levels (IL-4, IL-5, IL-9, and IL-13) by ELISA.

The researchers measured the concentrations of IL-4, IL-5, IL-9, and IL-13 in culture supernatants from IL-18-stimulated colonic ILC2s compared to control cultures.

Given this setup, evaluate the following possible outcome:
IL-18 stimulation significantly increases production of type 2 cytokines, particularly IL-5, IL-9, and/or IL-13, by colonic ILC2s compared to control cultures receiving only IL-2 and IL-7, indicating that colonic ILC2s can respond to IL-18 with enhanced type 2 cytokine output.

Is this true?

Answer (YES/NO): YES